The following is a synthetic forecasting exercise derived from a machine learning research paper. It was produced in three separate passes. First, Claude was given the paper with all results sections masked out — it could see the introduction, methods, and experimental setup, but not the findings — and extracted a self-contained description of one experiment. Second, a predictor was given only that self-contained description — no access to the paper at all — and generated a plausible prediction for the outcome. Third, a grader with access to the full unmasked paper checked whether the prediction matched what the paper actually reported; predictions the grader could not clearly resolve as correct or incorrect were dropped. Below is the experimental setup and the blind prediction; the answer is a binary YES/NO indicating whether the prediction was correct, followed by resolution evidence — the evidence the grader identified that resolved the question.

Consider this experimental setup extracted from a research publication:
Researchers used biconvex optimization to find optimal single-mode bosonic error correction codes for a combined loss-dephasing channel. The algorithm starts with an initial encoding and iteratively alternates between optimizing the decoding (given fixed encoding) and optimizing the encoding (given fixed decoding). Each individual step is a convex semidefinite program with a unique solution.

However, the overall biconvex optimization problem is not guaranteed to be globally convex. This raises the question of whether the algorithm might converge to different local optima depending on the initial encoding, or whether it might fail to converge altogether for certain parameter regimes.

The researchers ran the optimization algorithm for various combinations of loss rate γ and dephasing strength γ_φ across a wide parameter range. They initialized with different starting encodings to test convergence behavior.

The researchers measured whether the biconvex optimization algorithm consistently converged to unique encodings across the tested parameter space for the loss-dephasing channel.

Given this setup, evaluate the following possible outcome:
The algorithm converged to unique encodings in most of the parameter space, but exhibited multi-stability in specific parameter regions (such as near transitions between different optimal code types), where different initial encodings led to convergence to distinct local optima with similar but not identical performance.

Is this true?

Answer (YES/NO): YES